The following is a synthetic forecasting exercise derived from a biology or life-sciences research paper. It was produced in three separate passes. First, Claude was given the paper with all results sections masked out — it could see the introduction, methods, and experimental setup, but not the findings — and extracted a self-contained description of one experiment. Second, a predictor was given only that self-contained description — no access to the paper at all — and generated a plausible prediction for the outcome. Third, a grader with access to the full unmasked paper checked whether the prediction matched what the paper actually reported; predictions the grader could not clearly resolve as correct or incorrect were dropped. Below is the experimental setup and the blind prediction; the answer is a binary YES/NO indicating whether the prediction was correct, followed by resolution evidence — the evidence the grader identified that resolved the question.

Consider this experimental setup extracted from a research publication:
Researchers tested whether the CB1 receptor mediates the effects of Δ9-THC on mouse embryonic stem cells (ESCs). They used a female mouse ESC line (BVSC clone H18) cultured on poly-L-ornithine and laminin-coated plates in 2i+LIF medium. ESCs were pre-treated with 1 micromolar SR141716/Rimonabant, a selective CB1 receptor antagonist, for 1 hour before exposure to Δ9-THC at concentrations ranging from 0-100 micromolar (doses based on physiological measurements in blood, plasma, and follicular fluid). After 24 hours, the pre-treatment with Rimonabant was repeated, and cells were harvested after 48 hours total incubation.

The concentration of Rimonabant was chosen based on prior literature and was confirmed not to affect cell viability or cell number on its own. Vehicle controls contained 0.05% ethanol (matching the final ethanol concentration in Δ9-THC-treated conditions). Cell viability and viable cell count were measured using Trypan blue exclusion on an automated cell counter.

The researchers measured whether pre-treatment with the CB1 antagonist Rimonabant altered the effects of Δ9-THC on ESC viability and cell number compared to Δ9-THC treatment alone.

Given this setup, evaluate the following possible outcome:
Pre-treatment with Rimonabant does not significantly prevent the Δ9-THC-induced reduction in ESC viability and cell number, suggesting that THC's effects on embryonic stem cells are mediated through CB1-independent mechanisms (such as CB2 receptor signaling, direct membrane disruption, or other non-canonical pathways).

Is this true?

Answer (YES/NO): NO